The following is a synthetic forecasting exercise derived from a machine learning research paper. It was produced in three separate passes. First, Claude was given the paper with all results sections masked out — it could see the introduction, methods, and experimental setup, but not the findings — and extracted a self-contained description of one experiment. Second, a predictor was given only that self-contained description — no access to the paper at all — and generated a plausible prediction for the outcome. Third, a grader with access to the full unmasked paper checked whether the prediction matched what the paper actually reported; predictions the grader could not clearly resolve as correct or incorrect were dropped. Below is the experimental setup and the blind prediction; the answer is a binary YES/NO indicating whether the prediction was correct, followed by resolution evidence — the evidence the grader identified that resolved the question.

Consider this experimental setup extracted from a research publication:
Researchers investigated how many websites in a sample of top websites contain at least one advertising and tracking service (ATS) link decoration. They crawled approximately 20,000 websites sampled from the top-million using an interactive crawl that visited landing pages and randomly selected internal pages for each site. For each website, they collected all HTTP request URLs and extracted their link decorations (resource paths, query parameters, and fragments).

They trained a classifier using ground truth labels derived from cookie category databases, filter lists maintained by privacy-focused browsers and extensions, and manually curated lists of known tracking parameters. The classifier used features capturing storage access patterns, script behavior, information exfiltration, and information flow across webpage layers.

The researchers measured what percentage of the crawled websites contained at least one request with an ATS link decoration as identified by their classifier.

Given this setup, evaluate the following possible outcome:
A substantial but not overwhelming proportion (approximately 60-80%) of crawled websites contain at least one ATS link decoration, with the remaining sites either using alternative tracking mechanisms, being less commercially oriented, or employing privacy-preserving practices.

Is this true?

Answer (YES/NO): YES